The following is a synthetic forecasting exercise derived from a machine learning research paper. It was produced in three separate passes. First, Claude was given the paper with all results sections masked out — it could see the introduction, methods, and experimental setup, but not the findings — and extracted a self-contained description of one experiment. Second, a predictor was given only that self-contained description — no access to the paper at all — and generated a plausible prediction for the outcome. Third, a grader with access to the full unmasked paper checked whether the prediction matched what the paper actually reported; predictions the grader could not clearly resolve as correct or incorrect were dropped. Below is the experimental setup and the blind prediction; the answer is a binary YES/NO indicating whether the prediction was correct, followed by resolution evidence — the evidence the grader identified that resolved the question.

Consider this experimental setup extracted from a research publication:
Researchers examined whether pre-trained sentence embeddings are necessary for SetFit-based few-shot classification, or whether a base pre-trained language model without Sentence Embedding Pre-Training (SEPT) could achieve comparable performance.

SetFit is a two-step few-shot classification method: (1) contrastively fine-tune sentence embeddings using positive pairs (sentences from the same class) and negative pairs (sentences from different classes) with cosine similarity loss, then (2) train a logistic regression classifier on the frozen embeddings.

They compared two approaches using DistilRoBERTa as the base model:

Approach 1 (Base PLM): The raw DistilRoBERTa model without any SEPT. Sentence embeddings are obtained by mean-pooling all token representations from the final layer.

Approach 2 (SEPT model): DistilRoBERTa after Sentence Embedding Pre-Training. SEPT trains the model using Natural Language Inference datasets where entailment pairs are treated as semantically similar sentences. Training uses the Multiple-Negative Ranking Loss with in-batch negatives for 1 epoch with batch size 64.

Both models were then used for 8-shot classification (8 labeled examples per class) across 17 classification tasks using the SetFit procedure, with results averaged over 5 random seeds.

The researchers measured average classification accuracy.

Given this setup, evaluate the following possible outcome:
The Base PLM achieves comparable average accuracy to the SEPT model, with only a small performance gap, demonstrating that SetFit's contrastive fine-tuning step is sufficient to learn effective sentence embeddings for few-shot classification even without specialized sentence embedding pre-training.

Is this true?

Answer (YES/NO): NO